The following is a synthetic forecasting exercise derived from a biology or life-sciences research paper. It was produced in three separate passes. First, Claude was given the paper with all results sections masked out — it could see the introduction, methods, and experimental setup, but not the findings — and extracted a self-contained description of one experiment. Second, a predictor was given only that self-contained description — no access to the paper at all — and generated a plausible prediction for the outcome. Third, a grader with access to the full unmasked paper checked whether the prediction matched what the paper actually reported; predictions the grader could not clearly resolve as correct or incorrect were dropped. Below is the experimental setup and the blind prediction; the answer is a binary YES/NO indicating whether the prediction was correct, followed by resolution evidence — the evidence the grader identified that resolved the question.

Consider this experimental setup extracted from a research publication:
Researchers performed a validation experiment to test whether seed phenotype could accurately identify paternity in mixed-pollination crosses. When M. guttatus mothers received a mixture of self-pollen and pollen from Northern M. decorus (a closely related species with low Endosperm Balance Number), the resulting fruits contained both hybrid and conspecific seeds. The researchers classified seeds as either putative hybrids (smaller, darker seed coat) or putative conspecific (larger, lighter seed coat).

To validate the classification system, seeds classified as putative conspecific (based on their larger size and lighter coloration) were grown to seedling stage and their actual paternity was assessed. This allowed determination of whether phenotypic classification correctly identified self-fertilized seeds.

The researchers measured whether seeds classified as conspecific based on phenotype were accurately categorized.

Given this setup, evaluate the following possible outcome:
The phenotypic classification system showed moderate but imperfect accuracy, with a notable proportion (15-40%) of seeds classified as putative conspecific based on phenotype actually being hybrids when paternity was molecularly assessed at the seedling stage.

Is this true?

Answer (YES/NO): NO